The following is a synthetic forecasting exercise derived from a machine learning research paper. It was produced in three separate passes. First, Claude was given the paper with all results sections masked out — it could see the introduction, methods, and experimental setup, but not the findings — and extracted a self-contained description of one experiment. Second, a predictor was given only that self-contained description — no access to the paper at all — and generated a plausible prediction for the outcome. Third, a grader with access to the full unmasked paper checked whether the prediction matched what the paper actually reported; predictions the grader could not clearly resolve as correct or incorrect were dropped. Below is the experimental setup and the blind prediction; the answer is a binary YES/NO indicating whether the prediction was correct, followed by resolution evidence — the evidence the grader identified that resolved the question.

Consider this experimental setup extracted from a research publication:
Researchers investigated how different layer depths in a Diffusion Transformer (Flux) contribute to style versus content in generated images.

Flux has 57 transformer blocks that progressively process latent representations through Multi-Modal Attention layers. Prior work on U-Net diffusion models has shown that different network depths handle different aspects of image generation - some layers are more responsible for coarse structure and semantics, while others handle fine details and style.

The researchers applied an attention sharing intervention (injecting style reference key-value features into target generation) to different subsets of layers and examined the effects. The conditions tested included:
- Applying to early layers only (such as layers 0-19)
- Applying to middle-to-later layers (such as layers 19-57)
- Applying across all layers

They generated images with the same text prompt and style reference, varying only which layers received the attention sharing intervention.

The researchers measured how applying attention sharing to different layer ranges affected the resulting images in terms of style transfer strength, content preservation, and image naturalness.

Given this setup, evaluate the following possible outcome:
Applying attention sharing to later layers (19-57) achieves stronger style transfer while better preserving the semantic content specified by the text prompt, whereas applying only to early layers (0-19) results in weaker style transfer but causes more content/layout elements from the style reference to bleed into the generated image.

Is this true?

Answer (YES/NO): NO